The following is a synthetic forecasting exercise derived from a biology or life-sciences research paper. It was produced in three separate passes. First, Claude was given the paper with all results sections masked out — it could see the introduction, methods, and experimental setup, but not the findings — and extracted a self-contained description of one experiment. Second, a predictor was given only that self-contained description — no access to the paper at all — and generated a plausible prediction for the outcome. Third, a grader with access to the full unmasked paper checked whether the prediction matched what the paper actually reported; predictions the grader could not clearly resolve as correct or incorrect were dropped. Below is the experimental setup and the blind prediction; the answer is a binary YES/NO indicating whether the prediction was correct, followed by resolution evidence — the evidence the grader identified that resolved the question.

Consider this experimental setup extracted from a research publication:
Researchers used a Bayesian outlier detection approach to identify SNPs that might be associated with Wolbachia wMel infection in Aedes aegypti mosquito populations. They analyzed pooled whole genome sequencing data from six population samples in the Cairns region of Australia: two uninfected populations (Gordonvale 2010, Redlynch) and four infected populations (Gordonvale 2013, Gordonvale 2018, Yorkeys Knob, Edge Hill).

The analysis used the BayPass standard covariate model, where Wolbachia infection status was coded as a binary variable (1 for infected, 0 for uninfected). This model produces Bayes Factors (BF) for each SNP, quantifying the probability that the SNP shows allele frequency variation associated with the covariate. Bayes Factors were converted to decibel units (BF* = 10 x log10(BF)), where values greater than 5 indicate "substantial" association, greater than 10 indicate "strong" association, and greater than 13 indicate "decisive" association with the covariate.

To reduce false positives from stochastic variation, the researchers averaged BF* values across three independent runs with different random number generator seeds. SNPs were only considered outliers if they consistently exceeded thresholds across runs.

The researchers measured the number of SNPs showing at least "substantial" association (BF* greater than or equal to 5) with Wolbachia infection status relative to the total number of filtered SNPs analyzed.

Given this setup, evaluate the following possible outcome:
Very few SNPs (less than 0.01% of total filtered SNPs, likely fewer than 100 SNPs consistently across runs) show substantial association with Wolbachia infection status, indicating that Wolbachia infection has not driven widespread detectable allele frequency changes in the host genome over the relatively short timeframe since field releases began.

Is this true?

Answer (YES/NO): NO